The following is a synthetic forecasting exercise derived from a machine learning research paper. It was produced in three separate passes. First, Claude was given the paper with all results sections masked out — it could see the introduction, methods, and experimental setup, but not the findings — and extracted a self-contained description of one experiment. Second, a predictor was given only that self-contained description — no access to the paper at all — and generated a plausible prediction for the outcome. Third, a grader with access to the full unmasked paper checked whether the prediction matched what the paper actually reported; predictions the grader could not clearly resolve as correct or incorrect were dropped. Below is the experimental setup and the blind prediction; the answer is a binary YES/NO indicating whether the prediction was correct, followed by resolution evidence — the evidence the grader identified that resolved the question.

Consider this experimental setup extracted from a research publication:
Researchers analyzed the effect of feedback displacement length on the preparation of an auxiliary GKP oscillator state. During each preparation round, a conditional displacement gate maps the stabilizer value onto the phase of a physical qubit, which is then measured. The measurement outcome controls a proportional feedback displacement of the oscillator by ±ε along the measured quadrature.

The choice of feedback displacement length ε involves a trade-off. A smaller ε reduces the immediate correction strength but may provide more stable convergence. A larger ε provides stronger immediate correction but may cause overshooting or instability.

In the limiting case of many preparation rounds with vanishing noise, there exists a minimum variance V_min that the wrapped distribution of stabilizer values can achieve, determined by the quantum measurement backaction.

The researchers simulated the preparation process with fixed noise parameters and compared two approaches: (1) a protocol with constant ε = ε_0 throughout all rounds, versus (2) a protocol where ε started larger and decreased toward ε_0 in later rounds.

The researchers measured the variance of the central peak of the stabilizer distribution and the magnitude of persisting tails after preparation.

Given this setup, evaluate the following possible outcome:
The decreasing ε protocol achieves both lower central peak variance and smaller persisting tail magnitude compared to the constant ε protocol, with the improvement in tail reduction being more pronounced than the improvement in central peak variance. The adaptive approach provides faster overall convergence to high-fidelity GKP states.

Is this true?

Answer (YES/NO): NO